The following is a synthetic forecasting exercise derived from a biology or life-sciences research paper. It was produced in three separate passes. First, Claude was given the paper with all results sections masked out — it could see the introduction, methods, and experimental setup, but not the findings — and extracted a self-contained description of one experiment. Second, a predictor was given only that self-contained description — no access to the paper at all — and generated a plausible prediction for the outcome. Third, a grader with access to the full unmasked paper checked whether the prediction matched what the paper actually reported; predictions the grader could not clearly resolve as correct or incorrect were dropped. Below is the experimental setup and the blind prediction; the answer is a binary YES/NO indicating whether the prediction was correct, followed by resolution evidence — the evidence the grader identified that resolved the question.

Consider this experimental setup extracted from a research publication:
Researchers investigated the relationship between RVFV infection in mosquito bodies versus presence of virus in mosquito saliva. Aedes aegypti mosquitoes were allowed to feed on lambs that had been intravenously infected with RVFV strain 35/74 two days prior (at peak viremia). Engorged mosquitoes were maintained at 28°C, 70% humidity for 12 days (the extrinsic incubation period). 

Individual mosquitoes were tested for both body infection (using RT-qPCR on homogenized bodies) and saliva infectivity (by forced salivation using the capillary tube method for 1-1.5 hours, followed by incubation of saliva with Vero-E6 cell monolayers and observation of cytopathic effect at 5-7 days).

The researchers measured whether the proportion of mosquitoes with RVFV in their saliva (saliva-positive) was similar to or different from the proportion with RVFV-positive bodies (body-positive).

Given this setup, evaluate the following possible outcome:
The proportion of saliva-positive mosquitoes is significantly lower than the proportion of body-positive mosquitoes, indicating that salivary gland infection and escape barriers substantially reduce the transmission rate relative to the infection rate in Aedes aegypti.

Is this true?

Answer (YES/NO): NO